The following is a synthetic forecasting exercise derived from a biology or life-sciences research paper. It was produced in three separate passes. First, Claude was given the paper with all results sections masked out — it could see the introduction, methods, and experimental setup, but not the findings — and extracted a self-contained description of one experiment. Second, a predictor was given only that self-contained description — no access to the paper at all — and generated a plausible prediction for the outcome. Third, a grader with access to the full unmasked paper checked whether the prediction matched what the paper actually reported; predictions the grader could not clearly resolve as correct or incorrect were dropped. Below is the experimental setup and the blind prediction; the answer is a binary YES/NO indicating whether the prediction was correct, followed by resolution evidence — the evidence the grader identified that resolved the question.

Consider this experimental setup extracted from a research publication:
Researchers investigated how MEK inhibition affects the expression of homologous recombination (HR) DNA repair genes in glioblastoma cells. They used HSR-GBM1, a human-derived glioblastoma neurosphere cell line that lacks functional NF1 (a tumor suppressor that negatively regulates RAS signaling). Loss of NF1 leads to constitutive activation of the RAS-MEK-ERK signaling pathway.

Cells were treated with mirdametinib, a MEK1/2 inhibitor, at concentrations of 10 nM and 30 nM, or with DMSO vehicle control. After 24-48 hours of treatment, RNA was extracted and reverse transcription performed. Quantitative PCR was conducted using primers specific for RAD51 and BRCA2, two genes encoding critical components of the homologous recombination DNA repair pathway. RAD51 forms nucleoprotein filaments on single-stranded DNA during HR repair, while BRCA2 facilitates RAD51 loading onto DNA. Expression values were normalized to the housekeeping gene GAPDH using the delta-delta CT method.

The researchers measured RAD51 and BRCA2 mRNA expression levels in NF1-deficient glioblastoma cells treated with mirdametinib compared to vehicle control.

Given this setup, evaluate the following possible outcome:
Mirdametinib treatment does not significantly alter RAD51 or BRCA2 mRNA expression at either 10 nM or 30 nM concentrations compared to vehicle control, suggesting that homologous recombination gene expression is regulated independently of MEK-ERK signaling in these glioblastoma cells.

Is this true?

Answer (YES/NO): NO